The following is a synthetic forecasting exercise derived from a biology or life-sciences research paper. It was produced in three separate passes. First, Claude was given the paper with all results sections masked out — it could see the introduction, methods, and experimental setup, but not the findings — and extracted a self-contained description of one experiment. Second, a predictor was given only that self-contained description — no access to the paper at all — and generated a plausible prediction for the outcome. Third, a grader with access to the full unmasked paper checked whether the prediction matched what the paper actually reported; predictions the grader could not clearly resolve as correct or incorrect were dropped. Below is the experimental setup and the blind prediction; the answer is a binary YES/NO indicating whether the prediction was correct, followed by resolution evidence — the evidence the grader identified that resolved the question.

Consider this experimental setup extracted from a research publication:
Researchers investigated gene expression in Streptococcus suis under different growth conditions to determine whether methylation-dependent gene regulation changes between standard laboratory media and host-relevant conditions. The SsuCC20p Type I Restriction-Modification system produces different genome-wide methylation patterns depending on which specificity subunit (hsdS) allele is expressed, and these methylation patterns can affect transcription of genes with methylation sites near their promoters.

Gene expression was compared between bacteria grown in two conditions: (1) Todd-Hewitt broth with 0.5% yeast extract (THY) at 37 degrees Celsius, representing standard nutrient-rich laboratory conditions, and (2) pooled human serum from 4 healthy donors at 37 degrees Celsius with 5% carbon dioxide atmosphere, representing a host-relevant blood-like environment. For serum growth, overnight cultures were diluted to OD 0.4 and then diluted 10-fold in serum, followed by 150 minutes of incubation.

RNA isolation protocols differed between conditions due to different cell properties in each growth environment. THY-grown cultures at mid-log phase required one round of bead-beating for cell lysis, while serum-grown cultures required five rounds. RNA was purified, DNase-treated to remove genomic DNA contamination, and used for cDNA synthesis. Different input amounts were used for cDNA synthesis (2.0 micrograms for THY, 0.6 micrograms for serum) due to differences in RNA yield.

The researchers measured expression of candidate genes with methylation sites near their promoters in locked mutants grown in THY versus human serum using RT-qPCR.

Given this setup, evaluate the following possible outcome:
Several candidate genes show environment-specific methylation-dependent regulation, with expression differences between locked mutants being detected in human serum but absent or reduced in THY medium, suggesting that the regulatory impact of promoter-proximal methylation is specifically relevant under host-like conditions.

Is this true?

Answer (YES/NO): YES